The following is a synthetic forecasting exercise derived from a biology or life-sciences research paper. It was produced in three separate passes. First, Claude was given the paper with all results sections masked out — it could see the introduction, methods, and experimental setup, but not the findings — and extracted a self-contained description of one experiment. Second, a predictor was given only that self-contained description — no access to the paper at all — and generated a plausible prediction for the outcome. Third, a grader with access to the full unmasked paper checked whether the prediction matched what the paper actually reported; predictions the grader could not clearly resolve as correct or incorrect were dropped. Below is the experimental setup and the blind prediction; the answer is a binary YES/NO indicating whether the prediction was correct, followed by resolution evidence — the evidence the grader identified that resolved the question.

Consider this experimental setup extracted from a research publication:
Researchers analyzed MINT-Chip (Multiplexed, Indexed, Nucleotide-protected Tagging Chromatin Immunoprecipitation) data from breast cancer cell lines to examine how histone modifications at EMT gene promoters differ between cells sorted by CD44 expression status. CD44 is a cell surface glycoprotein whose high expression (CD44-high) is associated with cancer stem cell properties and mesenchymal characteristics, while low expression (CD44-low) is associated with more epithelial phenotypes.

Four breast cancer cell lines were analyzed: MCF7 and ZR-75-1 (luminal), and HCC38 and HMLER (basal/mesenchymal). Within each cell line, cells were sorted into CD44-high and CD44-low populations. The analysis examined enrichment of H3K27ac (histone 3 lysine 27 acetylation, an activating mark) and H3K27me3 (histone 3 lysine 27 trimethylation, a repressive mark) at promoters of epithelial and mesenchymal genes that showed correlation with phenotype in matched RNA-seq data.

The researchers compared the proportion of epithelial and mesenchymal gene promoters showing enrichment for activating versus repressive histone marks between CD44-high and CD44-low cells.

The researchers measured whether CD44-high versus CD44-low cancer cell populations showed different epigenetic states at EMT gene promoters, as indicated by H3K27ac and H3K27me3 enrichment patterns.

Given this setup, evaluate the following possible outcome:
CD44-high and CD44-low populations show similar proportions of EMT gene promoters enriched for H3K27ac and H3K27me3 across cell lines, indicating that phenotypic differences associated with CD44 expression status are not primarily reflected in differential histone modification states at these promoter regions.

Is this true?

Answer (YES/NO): NO